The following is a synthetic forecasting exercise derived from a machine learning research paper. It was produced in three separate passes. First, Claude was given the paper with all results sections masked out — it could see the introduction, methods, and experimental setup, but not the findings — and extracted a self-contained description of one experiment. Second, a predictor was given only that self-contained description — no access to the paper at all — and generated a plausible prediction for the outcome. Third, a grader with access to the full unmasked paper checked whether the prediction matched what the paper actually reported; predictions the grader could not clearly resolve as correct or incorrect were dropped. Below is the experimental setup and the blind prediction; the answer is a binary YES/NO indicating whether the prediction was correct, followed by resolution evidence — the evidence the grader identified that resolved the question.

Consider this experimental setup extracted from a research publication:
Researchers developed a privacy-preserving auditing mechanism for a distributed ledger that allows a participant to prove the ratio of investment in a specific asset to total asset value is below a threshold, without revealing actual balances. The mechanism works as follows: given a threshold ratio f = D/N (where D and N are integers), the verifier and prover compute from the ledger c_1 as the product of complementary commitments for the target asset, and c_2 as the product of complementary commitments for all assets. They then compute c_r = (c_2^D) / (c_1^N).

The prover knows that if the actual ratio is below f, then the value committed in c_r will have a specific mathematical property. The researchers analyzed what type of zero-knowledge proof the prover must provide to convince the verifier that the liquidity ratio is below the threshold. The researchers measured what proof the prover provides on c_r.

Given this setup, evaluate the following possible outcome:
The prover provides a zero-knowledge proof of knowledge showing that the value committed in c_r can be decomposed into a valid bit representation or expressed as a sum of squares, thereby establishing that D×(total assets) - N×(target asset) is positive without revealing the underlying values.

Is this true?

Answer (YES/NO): NO